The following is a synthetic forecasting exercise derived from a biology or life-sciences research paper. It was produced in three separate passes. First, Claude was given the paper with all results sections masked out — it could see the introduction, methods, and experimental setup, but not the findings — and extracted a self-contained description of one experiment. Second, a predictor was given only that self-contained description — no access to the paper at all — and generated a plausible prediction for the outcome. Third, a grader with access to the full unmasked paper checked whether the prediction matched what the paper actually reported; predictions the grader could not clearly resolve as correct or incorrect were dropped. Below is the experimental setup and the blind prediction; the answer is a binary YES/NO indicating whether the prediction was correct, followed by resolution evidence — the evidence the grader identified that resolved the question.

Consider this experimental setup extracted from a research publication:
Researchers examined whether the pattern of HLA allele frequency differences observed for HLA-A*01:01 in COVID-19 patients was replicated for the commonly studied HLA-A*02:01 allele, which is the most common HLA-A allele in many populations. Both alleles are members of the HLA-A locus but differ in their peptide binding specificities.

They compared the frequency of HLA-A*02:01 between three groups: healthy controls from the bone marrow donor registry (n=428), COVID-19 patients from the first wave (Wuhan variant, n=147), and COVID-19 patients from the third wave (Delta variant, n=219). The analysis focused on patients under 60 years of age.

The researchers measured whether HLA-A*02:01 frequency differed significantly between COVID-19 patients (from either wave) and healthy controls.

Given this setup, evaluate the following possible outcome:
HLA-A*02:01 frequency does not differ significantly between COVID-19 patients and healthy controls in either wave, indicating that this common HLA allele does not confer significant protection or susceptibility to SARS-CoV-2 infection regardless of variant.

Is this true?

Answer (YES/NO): YES